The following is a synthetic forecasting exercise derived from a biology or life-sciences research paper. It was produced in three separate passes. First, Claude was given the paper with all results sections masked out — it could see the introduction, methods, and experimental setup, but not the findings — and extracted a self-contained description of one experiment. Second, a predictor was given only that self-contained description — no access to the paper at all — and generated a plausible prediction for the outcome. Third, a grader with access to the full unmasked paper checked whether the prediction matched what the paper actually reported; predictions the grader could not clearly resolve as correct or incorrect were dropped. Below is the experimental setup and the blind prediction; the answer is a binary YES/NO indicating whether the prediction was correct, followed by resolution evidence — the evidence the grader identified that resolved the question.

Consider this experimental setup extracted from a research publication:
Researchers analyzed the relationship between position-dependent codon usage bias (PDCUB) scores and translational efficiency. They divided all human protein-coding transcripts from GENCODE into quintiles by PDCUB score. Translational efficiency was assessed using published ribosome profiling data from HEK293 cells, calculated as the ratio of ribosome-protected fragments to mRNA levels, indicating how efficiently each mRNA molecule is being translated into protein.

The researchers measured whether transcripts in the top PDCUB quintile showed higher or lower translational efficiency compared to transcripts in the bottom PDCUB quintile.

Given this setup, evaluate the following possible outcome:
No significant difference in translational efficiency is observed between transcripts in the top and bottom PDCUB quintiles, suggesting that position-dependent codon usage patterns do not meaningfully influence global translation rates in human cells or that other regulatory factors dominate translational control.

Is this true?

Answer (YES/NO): NO